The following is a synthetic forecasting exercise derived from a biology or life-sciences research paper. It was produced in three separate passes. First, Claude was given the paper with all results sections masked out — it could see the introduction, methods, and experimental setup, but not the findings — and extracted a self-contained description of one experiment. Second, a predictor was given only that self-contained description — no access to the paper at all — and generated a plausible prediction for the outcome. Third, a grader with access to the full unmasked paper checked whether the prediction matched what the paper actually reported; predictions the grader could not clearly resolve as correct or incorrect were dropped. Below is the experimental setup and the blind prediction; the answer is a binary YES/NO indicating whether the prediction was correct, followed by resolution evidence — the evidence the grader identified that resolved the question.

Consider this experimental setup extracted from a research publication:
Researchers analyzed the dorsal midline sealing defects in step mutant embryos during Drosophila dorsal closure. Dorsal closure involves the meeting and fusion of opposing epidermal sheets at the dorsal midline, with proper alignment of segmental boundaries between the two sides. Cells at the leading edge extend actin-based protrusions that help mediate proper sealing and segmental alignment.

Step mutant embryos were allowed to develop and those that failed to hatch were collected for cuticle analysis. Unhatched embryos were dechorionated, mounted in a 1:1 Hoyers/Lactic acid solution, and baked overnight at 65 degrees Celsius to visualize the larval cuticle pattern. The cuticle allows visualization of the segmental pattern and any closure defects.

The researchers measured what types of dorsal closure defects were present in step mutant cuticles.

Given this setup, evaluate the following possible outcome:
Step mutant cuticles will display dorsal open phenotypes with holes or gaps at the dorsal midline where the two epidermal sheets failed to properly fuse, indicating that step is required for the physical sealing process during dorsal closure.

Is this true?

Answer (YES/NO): YES